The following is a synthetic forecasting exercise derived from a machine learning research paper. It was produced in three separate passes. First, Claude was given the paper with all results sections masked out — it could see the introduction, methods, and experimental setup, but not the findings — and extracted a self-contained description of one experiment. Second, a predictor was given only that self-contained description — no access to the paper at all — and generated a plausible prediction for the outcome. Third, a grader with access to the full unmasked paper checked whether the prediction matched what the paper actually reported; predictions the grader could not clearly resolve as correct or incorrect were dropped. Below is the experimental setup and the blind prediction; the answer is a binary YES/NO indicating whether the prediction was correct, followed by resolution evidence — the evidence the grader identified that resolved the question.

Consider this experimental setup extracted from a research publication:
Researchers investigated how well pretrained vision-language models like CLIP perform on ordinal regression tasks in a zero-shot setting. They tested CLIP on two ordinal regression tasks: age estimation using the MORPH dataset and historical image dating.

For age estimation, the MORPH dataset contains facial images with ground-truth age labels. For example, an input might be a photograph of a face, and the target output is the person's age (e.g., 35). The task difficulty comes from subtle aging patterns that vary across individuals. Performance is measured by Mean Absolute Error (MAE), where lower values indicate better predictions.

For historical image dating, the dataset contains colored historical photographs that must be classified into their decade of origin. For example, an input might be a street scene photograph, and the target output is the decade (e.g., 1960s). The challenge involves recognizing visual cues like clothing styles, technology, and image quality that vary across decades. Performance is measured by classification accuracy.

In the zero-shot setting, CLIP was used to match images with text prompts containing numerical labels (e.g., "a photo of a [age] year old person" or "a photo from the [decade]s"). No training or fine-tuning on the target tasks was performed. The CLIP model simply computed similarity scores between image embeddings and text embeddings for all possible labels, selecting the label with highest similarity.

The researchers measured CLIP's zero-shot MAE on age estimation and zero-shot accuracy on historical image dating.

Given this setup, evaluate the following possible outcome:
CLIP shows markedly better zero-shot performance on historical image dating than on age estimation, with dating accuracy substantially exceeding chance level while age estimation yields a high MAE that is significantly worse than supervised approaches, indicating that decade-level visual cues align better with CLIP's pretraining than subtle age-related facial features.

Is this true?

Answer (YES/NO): NO